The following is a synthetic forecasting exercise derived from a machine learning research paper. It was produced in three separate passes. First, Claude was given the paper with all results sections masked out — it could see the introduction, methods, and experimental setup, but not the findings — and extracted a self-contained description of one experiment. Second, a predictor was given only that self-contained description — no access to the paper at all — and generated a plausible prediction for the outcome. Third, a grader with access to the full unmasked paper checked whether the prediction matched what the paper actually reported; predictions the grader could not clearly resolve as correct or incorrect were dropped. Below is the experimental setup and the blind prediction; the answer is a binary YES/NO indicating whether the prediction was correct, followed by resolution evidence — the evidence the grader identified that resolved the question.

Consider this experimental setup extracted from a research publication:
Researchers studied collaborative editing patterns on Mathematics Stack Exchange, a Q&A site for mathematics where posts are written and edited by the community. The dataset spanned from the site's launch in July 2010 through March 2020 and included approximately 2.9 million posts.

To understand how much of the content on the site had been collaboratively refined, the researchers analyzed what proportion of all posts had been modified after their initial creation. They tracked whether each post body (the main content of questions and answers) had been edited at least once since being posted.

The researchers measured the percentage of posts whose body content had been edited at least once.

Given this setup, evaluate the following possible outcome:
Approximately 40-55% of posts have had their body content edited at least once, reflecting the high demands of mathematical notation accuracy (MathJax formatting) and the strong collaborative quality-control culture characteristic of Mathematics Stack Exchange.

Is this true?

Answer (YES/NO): NO